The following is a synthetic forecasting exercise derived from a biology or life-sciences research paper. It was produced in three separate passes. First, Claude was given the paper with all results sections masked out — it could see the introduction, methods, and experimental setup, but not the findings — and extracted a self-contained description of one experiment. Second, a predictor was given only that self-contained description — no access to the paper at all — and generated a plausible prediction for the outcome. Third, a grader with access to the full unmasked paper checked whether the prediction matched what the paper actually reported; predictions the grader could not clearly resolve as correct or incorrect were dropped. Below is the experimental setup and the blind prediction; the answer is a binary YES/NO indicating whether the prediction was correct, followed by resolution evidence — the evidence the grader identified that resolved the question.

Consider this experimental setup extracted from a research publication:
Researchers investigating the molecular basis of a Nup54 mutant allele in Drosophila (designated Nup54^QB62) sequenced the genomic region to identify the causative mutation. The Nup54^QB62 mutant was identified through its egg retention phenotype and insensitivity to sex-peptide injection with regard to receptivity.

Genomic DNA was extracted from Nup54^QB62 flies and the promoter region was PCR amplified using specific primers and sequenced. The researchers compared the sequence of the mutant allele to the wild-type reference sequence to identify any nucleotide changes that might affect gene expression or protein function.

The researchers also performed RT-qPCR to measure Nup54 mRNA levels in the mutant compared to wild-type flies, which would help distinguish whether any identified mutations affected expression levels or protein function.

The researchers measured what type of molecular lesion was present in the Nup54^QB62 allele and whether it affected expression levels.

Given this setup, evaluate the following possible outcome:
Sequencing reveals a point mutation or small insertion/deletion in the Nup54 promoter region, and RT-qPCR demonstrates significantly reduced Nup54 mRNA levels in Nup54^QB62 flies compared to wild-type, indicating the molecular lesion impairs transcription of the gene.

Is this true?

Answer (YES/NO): NO